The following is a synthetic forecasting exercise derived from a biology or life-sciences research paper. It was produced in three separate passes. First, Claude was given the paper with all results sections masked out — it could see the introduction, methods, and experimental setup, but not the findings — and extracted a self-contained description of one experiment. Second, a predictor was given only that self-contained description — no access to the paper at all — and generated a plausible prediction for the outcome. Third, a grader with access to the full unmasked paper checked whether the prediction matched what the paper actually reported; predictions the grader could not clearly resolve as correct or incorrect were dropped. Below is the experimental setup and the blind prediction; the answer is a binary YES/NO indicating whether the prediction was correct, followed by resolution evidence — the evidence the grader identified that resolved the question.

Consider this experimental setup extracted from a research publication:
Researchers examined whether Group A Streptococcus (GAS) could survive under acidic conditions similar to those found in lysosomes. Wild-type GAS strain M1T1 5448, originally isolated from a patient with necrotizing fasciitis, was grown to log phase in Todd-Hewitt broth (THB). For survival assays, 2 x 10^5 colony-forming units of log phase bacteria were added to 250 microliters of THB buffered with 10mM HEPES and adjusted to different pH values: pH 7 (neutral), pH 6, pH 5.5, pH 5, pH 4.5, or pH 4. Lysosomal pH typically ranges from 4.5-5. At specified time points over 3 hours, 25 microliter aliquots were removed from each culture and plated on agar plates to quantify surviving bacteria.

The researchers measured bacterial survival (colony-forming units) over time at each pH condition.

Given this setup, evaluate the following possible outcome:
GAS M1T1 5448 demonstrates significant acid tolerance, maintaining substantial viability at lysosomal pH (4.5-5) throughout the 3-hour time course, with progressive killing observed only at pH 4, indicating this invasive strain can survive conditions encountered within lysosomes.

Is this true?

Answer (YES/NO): NO